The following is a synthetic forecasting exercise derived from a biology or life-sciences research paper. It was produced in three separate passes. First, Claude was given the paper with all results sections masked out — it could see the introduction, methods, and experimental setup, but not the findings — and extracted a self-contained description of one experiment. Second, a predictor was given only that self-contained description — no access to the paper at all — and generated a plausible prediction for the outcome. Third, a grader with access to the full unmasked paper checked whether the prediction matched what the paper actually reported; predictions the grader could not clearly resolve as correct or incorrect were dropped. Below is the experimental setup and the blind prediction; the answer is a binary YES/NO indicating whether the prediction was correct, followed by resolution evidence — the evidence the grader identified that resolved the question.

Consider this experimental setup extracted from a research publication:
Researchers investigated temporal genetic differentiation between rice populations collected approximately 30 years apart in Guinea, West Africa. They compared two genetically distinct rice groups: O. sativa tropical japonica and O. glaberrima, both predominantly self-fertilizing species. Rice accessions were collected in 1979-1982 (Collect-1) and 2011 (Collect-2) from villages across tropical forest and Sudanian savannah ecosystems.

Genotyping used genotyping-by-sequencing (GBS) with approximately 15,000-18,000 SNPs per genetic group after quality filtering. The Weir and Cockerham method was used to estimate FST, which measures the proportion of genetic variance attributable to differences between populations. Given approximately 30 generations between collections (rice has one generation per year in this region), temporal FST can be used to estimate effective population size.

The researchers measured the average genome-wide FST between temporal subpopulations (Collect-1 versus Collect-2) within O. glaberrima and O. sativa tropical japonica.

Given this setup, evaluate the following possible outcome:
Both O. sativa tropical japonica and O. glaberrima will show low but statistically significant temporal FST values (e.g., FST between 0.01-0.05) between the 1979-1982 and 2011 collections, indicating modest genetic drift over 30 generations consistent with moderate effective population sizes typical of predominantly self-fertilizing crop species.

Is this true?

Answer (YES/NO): NO